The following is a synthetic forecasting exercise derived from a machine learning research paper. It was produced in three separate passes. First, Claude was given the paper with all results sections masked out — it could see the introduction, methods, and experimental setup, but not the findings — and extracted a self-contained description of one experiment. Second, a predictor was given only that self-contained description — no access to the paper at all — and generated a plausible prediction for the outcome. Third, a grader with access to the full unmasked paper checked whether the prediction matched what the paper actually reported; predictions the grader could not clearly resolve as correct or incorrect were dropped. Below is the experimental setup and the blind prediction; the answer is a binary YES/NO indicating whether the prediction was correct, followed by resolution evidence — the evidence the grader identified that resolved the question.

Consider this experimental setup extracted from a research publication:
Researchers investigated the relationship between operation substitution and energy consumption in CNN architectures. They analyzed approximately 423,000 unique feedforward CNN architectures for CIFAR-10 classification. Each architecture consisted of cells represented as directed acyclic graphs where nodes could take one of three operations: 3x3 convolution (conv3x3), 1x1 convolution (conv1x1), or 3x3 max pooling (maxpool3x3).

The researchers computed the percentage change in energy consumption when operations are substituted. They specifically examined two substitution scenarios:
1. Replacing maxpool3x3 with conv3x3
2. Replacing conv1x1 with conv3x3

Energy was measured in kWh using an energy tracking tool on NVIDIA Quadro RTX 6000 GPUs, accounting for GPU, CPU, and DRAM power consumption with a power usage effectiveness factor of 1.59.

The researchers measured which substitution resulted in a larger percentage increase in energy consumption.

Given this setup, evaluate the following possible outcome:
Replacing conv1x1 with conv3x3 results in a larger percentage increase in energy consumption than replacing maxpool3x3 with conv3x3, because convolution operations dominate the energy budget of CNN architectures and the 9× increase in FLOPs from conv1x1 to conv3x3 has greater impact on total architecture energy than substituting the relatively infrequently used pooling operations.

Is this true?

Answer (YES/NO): NO